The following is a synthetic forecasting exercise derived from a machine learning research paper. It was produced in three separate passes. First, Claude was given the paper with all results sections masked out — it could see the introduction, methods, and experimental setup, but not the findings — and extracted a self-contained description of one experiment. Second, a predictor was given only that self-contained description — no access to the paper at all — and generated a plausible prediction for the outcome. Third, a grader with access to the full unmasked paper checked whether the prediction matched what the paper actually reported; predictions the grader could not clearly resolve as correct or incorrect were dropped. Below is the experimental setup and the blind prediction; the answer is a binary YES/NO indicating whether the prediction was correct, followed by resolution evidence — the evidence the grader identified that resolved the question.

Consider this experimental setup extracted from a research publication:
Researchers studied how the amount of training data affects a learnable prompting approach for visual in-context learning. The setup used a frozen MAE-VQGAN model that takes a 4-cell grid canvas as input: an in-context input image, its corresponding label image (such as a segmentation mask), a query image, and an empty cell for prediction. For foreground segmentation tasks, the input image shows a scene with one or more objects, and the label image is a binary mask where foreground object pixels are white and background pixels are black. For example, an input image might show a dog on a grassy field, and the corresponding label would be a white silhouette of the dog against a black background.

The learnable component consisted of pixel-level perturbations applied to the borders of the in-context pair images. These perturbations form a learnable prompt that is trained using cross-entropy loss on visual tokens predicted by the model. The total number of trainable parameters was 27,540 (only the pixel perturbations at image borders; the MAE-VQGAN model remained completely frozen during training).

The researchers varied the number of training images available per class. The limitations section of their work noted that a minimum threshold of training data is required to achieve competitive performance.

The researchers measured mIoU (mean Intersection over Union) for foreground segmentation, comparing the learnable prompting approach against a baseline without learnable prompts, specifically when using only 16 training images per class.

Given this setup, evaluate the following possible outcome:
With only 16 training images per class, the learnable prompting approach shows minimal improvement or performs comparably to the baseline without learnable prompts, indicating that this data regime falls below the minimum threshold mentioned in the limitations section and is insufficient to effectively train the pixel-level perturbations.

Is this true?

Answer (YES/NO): NO